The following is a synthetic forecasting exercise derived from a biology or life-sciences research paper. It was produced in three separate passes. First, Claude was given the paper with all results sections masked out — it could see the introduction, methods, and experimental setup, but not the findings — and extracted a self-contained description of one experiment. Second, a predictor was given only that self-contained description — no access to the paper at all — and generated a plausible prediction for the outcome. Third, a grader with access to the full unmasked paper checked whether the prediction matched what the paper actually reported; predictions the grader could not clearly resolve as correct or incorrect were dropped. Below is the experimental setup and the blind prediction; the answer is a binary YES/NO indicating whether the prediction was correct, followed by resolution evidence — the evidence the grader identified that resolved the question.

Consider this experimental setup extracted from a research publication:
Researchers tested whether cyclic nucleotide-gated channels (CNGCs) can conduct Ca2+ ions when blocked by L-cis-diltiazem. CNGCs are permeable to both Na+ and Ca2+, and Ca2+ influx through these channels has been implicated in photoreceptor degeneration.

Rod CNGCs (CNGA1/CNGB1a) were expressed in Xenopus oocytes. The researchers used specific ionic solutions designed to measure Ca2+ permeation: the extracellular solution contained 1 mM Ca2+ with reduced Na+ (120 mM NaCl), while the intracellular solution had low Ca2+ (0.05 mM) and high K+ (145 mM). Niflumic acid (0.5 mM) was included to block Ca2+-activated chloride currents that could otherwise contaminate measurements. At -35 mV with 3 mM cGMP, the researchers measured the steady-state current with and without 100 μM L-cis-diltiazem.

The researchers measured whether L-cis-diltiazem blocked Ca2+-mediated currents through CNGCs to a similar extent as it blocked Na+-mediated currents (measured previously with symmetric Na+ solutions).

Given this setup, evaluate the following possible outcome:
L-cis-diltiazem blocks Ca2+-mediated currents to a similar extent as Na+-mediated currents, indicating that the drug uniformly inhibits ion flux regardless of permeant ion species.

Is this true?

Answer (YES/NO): YES